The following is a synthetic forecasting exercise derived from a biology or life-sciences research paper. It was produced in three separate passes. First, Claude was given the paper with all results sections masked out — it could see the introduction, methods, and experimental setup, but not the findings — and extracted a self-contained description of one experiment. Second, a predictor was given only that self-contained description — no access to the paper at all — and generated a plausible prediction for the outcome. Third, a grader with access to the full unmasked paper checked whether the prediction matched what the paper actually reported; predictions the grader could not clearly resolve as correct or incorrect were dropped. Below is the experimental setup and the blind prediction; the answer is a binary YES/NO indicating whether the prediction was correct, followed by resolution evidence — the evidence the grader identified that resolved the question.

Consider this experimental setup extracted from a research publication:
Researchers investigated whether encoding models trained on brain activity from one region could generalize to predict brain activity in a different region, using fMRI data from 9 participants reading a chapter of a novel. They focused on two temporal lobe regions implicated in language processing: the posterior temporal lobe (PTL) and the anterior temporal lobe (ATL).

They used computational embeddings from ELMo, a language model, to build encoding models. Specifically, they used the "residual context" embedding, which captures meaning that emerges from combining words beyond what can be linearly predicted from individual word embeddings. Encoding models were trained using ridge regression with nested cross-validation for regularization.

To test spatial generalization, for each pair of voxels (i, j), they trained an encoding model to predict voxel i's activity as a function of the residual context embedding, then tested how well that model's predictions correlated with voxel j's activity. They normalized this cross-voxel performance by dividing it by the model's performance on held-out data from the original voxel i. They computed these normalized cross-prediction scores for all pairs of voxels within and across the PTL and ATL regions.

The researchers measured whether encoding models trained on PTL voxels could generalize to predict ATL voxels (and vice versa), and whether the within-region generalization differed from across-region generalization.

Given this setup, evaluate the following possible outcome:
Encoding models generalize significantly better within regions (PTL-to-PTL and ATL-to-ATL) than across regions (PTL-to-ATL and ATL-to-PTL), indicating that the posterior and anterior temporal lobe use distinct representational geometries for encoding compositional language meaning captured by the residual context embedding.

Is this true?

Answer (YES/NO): NO